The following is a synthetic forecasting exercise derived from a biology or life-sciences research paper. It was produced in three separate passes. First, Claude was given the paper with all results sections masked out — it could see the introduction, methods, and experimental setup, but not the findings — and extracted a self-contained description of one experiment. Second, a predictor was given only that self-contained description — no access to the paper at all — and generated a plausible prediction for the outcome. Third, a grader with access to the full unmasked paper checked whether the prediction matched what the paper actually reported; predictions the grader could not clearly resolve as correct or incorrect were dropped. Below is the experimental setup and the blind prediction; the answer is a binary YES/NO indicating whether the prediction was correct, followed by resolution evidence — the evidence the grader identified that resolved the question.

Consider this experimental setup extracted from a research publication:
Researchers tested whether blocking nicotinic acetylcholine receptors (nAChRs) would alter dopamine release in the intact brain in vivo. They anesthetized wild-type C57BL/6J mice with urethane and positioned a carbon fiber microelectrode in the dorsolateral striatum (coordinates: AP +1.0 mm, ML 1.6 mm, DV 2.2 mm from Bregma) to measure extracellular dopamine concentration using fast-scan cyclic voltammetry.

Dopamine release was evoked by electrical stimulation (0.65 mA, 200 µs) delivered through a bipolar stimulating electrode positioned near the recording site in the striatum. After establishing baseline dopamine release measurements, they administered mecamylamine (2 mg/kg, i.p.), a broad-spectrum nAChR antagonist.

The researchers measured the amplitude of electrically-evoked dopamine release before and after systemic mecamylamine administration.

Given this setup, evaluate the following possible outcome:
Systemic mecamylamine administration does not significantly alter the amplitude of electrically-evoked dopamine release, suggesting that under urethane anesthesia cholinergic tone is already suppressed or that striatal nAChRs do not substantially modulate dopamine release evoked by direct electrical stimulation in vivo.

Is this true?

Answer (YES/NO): NO